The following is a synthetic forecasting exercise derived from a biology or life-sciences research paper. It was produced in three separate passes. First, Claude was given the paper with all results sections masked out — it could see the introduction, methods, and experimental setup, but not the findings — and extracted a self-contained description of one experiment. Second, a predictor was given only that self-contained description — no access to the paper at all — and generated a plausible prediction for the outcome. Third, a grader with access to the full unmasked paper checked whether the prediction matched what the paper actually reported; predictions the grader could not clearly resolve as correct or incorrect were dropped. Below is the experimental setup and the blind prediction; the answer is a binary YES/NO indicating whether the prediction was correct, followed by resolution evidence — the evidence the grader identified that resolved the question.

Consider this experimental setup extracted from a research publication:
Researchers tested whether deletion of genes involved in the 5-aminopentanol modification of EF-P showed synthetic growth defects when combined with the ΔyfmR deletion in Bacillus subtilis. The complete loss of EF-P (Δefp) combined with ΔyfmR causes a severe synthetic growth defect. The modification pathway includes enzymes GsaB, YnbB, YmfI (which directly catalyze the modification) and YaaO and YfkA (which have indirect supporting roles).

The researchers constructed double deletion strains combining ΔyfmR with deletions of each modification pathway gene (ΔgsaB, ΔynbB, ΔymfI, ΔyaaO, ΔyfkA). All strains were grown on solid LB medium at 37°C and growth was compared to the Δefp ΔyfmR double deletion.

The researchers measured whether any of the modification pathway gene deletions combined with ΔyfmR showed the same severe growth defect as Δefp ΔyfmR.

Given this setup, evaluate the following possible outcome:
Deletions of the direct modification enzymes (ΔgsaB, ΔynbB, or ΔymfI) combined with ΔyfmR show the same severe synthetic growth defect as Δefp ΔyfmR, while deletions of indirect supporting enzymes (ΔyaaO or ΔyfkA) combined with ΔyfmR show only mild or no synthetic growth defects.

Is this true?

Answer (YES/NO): NO